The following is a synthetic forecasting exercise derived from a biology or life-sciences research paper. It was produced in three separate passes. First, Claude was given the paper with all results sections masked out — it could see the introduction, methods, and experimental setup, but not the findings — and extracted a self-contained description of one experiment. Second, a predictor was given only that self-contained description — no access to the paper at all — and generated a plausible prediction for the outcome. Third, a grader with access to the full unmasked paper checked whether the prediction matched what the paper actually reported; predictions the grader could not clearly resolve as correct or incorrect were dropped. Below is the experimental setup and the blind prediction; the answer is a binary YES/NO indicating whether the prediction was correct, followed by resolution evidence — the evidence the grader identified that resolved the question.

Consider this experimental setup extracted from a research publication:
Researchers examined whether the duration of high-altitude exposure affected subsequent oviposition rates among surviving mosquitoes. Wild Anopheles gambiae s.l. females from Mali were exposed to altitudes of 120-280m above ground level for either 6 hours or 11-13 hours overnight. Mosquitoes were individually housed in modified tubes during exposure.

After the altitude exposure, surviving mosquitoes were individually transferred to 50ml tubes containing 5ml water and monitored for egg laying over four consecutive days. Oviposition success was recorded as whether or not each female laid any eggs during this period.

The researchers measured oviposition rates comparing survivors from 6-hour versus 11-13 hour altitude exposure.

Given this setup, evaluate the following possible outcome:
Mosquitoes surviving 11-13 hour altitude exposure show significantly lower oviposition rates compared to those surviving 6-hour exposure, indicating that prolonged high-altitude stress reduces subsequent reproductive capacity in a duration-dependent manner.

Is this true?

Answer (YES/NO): NO